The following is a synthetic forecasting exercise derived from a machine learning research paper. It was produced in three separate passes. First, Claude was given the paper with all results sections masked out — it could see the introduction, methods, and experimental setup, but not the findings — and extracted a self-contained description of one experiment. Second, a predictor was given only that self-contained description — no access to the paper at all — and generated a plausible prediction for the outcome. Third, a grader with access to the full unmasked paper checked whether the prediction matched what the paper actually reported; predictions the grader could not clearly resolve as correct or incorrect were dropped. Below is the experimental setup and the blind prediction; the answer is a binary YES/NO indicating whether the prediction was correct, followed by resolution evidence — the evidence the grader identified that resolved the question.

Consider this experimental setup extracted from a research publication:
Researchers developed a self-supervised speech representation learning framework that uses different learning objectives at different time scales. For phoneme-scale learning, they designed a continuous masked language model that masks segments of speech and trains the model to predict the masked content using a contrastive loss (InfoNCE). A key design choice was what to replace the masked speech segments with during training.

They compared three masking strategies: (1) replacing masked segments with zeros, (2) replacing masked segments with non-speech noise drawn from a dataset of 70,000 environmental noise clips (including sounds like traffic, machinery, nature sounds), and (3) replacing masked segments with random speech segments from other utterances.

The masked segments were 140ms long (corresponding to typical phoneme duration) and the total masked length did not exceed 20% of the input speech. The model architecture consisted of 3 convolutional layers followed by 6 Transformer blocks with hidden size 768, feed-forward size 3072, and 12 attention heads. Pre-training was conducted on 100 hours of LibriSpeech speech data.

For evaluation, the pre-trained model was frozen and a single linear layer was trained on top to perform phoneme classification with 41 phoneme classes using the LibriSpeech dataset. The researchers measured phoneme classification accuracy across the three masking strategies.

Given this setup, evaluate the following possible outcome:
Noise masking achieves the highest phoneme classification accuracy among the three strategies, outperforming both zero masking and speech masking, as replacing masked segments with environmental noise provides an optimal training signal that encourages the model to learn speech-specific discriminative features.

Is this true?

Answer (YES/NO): YES